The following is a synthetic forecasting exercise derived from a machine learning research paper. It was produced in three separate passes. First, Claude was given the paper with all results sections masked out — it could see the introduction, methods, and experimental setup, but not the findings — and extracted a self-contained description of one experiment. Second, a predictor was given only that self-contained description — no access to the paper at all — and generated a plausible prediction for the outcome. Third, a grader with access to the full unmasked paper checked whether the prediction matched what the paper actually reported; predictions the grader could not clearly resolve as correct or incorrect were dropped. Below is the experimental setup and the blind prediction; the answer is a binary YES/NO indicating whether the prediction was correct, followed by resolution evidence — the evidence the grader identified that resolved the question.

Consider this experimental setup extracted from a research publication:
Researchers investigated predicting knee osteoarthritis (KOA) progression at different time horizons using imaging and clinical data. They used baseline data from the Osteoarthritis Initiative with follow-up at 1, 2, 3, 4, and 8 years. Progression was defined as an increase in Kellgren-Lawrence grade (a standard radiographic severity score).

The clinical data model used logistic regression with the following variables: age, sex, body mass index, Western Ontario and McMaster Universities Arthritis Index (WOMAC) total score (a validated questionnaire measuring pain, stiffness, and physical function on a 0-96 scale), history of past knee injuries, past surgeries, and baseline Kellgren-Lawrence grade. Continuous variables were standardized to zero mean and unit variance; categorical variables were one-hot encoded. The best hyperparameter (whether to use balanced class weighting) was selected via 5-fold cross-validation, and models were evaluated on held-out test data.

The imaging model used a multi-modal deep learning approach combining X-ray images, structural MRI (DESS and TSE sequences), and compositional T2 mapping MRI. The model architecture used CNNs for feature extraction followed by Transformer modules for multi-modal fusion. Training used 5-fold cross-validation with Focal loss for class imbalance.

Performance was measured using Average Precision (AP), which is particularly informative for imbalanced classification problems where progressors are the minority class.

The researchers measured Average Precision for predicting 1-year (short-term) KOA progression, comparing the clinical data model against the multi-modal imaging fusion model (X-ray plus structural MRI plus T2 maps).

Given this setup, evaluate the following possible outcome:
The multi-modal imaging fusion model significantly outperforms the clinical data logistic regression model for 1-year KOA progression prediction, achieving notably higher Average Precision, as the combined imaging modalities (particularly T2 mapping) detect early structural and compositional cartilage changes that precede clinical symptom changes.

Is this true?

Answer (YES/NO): NO